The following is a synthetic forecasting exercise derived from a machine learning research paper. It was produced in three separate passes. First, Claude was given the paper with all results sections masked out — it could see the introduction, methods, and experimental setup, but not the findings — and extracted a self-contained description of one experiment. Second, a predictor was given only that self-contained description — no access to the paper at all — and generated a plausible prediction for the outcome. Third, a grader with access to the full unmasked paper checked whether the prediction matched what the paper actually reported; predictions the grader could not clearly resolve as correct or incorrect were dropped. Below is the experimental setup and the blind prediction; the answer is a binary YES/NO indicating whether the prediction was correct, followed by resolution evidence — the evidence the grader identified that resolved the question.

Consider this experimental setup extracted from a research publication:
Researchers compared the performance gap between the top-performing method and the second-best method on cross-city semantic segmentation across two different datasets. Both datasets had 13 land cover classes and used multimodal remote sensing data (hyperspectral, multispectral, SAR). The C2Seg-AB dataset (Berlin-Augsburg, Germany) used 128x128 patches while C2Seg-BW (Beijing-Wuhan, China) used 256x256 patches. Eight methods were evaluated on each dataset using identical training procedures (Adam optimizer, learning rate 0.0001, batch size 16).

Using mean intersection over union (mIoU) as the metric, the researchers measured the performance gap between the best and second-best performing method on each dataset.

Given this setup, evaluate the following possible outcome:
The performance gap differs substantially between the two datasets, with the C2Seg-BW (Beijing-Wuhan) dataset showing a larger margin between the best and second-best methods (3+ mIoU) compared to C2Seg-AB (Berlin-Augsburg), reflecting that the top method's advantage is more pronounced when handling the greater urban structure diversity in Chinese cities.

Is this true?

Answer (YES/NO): NO